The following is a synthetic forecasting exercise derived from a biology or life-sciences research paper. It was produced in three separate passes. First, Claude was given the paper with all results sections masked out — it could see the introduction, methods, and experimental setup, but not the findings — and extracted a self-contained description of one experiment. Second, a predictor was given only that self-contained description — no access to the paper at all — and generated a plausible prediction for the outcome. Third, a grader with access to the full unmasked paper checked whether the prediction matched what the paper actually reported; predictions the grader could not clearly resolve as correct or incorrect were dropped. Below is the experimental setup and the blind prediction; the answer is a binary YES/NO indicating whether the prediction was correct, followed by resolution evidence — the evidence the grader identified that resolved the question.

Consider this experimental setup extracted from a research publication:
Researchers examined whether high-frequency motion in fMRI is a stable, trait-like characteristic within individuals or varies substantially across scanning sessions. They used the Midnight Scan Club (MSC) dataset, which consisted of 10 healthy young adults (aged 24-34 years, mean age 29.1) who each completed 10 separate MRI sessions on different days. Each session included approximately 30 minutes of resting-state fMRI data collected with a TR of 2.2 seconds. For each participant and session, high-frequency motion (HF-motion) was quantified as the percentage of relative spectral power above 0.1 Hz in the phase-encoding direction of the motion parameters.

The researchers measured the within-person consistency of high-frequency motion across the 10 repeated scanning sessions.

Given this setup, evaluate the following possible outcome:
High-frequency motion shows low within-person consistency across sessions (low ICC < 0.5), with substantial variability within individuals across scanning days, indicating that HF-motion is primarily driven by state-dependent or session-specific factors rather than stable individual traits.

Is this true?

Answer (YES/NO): NO